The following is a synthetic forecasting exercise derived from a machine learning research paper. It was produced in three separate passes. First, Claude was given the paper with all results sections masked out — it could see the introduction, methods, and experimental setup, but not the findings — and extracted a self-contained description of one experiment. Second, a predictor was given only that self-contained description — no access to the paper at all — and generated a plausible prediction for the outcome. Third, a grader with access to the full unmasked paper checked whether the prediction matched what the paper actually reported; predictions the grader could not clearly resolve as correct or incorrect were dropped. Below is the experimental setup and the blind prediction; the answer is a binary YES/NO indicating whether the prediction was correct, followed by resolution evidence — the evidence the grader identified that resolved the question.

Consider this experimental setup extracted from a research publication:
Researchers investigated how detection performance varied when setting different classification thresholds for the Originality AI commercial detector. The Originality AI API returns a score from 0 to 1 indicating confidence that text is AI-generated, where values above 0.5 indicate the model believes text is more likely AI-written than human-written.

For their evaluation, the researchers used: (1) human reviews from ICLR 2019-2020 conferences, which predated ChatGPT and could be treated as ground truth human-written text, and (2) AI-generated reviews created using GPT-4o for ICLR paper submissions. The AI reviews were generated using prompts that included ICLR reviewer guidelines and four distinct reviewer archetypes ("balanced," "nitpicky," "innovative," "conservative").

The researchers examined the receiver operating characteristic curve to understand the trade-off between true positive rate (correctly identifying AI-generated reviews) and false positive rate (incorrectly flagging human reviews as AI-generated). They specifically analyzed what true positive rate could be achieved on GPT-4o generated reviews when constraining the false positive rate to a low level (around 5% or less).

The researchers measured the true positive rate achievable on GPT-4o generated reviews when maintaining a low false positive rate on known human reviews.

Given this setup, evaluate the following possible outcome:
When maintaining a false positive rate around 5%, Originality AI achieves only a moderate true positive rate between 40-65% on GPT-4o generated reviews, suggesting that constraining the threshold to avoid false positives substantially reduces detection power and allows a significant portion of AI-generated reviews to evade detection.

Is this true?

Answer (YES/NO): YES